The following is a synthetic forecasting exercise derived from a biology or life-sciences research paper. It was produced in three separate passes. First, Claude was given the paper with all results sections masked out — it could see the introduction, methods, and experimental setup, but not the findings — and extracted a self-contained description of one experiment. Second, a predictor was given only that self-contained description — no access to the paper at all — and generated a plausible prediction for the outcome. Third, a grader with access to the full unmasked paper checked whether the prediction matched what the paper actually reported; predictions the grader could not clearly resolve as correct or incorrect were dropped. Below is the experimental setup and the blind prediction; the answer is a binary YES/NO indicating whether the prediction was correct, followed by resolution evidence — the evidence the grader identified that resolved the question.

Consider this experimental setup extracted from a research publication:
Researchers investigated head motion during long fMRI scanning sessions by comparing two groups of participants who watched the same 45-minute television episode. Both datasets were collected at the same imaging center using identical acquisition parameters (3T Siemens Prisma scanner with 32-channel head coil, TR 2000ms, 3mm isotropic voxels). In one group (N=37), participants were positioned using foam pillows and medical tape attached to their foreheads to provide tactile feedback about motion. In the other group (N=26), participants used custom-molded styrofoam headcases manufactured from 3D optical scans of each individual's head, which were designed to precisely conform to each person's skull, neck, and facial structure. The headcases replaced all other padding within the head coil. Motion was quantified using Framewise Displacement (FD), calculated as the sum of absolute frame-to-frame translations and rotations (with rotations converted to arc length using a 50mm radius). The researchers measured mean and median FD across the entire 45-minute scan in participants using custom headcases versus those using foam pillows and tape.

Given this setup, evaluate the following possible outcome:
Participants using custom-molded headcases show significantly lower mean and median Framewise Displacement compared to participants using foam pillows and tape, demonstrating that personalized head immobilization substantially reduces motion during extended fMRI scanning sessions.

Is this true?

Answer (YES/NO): NO